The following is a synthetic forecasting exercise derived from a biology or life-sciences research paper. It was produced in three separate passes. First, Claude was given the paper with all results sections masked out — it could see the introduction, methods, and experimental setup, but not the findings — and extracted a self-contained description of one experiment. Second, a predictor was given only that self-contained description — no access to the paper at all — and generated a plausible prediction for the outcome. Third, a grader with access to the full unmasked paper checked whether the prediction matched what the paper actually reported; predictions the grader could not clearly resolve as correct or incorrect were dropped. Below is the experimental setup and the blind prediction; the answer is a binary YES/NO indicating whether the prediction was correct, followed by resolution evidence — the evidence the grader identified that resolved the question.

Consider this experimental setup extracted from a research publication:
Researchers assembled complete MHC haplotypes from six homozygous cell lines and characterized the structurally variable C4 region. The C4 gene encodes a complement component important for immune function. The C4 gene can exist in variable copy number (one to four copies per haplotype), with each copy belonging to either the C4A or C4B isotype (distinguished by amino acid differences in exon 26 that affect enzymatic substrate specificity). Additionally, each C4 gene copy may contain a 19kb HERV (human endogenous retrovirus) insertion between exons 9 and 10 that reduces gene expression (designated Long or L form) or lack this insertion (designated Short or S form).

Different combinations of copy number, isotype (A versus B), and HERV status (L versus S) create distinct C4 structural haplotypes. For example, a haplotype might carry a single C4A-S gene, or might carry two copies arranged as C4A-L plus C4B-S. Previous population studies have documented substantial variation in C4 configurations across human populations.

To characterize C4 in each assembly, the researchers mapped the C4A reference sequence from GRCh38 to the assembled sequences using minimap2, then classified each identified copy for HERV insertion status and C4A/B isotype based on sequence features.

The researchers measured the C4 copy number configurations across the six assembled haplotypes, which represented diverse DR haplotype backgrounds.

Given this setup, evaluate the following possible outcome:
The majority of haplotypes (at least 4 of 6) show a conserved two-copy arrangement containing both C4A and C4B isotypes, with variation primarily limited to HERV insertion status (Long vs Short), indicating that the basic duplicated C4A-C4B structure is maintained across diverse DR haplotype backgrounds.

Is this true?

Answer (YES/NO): NO